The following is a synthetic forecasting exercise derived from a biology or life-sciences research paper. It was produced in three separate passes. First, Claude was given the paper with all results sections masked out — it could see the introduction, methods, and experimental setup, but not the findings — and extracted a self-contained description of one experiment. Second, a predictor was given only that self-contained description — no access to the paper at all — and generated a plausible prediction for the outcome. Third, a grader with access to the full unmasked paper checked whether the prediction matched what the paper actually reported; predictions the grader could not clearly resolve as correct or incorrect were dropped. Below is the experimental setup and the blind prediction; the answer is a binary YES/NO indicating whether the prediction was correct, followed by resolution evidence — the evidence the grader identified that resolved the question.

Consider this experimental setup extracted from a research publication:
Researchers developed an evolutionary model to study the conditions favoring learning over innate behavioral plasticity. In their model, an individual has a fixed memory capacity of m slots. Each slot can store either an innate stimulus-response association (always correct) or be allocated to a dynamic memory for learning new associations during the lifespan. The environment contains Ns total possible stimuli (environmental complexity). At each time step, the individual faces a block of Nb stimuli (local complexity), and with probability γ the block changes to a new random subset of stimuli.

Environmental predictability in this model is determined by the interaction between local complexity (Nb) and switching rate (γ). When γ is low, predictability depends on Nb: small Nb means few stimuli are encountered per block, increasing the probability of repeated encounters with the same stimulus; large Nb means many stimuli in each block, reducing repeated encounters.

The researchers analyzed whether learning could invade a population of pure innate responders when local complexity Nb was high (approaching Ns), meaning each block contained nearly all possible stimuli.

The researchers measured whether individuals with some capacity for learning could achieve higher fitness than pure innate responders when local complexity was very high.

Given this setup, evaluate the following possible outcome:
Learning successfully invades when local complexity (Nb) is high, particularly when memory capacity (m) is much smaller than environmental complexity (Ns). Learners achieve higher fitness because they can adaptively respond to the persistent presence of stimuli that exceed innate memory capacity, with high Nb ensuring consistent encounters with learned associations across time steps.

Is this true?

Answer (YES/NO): NO